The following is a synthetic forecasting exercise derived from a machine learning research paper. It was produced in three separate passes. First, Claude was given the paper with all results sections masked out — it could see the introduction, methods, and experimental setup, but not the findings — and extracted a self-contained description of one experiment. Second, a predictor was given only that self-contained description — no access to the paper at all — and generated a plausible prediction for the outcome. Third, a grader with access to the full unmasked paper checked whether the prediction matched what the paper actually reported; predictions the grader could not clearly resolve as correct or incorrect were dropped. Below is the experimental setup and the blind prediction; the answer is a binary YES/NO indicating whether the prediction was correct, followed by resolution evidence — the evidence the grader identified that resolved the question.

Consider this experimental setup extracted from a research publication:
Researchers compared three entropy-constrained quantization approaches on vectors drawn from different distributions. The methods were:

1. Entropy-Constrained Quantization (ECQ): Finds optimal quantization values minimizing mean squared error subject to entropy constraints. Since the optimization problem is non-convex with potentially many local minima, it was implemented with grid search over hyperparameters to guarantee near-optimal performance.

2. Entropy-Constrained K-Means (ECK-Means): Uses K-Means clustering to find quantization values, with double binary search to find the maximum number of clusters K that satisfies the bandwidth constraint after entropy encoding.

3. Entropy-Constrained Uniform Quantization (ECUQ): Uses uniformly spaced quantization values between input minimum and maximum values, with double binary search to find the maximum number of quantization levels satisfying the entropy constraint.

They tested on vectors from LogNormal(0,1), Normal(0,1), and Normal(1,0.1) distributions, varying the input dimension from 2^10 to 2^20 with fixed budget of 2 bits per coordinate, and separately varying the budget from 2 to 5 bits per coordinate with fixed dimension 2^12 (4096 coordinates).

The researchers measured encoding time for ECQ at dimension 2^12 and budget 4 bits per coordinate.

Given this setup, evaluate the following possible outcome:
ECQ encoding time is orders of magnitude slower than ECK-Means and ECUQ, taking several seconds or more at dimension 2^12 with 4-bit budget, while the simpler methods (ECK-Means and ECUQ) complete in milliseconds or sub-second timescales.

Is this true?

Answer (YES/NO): NO